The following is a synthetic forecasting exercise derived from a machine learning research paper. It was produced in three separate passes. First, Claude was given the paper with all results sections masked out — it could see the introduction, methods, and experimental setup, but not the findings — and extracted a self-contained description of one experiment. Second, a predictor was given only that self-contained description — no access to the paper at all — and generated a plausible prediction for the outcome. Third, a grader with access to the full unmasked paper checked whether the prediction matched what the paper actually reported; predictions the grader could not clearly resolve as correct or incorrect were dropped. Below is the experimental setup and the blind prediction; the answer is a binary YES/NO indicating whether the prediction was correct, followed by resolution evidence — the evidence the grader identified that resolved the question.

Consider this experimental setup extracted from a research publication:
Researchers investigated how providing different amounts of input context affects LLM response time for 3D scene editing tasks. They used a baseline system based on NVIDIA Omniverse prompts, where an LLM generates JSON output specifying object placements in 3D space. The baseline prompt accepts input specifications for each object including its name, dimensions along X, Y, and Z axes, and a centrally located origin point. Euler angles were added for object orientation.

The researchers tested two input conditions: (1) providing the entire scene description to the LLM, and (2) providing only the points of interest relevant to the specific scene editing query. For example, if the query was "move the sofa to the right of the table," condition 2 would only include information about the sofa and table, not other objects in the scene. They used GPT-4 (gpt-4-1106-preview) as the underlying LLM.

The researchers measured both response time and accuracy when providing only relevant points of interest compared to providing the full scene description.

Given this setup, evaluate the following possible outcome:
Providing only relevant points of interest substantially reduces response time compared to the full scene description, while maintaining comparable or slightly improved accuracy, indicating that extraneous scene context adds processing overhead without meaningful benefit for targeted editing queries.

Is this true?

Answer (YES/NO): YES